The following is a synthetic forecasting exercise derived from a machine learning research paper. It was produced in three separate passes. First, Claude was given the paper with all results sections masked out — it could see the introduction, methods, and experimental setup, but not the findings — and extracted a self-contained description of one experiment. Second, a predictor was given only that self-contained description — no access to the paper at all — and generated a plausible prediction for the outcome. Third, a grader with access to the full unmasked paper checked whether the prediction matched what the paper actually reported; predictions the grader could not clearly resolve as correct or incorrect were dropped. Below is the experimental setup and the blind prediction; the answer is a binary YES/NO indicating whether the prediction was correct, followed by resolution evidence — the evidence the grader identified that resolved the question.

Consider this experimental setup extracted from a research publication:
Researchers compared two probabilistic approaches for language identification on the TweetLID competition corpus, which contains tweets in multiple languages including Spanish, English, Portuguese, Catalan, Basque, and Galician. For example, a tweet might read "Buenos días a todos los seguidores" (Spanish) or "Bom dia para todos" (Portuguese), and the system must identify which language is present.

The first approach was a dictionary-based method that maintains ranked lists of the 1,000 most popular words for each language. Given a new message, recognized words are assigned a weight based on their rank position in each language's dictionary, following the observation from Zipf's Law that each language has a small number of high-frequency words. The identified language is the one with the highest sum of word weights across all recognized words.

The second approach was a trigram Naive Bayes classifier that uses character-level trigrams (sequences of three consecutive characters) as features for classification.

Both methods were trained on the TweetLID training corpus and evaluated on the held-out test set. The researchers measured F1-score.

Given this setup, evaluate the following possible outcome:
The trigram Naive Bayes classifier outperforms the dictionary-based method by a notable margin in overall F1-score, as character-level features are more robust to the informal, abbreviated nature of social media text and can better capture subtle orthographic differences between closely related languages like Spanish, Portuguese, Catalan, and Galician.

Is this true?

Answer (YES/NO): NO